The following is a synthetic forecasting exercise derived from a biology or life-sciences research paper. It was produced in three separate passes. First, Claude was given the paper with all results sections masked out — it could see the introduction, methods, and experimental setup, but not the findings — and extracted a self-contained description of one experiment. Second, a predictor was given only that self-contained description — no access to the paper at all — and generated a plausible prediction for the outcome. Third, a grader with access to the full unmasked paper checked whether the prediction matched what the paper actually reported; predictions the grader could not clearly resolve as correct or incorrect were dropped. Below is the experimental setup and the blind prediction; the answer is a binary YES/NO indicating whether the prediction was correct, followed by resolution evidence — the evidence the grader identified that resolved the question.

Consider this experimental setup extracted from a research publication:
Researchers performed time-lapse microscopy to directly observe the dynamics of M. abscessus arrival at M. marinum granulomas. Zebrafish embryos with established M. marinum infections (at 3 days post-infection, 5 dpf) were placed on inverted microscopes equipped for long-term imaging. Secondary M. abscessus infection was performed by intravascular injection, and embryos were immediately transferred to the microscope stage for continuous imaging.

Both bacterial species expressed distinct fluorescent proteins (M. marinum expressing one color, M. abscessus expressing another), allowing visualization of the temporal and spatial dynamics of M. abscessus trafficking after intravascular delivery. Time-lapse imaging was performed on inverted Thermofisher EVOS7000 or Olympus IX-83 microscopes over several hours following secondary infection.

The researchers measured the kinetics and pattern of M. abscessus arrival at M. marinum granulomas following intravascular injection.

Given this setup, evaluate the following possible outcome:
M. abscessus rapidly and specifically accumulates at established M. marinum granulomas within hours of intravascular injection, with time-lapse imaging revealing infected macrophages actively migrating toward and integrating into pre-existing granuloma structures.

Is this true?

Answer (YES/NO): YES